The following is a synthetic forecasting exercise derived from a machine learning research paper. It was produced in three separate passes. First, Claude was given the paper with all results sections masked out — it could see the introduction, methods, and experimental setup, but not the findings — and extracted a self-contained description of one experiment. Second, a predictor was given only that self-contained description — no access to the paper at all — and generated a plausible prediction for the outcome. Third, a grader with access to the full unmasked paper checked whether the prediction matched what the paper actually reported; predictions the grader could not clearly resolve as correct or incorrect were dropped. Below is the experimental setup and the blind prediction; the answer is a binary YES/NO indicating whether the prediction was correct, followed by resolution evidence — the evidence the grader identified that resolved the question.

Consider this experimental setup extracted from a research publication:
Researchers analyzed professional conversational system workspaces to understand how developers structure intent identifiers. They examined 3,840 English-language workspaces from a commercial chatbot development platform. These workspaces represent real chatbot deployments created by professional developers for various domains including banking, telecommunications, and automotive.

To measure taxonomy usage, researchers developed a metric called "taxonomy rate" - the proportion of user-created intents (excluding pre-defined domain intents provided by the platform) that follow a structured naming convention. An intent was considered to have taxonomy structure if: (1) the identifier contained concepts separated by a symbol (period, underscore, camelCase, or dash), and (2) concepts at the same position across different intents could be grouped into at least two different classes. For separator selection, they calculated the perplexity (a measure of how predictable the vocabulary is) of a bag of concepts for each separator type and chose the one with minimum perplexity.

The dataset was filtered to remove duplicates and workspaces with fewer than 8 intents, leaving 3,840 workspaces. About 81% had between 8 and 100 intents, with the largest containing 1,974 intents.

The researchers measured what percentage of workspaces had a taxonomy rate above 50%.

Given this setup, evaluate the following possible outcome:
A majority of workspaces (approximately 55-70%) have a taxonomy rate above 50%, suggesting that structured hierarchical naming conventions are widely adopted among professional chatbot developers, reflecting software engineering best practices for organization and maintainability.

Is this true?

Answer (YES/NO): NO